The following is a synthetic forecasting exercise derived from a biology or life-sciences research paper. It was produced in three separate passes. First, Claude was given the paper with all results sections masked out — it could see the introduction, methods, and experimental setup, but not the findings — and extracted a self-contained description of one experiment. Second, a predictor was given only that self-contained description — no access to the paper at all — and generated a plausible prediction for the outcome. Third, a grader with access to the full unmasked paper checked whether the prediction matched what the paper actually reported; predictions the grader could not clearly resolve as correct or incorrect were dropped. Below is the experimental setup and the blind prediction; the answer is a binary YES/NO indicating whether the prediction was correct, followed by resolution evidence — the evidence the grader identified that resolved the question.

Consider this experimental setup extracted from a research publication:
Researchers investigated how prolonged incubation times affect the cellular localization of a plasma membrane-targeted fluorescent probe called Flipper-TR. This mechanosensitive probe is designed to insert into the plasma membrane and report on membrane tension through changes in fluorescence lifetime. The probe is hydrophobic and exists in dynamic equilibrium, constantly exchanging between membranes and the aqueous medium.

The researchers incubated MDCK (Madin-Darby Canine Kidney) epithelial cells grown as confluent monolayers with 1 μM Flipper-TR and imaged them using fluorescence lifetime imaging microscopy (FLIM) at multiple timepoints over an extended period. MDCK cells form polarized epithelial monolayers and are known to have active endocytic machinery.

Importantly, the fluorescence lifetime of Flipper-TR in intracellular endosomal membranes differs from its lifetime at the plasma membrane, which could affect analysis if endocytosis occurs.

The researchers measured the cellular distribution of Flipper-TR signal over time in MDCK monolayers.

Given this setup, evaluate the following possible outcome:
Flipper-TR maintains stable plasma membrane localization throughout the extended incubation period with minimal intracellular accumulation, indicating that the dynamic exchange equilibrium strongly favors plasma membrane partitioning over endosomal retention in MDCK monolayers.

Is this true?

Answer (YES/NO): NO